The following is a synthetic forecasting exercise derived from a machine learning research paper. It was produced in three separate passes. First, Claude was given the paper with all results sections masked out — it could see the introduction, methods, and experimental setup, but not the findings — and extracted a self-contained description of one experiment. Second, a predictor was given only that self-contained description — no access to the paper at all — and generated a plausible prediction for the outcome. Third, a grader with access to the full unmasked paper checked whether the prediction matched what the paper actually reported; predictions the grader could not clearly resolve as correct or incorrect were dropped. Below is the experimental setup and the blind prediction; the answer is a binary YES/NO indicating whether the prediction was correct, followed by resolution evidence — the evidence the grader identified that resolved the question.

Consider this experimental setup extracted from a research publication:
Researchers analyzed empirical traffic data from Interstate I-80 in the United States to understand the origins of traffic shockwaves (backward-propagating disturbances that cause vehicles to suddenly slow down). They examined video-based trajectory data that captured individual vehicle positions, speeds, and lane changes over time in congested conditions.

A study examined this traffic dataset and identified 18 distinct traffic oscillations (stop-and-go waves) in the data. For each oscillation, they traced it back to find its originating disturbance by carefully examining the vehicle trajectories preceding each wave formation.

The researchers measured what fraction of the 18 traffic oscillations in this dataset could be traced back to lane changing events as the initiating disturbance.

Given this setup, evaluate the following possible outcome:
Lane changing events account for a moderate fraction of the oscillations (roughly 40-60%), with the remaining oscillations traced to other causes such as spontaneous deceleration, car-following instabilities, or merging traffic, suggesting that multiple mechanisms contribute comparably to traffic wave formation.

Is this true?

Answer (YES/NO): NO